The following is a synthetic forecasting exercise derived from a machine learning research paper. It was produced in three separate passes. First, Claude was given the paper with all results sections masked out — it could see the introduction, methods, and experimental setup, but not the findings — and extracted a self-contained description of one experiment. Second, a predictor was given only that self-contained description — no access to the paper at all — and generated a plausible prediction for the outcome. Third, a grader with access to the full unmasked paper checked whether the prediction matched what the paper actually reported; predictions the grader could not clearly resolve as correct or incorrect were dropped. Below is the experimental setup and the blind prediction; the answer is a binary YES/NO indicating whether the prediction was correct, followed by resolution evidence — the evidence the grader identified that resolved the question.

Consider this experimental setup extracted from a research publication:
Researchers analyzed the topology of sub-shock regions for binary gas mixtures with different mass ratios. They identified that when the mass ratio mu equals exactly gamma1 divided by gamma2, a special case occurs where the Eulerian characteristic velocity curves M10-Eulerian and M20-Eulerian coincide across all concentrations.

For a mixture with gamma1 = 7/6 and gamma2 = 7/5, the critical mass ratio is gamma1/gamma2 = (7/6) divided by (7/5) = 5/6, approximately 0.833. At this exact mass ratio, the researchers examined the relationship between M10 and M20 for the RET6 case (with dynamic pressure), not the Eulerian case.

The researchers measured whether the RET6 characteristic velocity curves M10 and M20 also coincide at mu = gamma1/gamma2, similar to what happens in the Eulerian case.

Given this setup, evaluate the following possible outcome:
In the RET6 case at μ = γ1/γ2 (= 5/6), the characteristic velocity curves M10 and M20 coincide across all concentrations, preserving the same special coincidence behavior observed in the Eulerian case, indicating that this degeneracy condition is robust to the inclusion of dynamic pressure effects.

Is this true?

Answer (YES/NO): NO